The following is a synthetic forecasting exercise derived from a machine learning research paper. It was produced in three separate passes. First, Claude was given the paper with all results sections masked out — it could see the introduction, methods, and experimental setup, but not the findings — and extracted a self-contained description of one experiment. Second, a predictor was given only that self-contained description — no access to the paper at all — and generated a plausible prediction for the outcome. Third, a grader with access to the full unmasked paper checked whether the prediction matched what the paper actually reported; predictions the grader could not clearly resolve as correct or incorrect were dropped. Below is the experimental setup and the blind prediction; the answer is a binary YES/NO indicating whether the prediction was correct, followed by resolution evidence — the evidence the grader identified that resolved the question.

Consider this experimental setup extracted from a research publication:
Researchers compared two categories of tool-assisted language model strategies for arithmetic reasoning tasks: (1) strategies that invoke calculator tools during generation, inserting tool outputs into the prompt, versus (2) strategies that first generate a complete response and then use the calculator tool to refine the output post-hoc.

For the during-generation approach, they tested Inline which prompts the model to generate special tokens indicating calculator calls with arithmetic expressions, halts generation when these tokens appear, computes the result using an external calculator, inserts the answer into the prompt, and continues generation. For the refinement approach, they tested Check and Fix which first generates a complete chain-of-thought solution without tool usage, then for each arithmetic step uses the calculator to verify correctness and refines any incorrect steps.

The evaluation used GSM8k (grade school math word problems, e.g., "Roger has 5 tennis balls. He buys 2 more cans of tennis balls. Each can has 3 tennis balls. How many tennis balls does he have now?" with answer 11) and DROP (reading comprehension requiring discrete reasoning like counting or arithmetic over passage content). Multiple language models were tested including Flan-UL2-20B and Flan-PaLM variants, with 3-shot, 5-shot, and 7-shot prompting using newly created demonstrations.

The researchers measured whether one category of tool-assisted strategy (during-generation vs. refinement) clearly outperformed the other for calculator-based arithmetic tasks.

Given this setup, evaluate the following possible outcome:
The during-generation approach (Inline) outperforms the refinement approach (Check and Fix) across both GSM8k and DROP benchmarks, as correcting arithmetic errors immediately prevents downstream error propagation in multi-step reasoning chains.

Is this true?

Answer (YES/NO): NO